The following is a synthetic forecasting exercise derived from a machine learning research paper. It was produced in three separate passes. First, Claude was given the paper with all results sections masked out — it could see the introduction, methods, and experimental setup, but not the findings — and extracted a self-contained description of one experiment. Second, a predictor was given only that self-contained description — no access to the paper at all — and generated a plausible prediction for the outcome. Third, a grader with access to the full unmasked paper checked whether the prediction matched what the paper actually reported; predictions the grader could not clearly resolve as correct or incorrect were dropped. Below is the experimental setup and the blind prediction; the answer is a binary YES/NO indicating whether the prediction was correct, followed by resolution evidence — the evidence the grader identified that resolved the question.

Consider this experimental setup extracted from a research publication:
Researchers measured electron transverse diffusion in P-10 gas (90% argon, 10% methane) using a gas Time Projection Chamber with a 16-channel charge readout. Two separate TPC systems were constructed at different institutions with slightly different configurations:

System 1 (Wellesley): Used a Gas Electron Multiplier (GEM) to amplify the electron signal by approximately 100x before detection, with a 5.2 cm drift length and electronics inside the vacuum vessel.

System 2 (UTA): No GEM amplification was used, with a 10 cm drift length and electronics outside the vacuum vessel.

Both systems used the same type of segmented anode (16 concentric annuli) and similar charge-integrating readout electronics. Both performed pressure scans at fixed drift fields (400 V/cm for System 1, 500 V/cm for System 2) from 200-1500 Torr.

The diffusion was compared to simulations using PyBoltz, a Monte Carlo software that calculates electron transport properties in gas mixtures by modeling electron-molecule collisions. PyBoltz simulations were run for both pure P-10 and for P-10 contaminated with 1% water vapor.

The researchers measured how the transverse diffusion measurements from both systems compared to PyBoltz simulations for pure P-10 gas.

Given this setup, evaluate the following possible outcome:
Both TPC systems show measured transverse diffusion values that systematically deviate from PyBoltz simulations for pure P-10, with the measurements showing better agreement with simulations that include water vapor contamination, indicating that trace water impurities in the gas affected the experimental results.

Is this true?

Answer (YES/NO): NO